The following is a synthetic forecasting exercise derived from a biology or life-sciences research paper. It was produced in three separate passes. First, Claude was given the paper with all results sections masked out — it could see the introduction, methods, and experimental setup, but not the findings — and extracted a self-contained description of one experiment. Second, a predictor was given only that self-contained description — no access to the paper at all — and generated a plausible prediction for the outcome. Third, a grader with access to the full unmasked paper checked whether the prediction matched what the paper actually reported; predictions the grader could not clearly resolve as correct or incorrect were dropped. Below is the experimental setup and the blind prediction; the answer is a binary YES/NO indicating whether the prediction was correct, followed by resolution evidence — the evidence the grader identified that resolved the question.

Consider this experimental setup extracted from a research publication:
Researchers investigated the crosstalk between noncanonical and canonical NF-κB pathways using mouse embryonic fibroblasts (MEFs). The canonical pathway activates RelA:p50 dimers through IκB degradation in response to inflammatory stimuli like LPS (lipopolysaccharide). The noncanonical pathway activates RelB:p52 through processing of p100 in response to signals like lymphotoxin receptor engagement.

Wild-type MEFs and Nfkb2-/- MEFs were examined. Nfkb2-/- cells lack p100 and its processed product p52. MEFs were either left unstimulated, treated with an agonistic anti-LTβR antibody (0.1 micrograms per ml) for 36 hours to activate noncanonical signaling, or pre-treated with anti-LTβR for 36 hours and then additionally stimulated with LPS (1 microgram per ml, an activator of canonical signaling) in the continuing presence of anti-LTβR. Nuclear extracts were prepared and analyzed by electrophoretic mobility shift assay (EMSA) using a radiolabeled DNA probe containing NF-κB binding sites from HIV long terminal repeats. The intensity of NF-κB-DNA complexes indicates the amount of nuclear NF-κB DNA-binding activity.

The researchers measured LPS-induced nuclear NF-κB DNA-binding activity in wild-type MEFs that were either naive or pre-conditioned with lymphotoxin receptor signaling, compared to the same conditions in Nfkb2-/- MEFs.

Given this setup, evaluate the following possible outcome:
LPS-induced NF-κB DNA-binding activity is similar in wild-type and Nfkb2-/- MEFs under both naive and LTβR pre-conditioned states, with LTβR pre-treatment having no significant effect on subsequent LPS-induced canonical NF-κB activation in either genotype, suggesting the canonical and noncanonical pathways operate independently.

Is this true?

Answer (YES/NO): NO